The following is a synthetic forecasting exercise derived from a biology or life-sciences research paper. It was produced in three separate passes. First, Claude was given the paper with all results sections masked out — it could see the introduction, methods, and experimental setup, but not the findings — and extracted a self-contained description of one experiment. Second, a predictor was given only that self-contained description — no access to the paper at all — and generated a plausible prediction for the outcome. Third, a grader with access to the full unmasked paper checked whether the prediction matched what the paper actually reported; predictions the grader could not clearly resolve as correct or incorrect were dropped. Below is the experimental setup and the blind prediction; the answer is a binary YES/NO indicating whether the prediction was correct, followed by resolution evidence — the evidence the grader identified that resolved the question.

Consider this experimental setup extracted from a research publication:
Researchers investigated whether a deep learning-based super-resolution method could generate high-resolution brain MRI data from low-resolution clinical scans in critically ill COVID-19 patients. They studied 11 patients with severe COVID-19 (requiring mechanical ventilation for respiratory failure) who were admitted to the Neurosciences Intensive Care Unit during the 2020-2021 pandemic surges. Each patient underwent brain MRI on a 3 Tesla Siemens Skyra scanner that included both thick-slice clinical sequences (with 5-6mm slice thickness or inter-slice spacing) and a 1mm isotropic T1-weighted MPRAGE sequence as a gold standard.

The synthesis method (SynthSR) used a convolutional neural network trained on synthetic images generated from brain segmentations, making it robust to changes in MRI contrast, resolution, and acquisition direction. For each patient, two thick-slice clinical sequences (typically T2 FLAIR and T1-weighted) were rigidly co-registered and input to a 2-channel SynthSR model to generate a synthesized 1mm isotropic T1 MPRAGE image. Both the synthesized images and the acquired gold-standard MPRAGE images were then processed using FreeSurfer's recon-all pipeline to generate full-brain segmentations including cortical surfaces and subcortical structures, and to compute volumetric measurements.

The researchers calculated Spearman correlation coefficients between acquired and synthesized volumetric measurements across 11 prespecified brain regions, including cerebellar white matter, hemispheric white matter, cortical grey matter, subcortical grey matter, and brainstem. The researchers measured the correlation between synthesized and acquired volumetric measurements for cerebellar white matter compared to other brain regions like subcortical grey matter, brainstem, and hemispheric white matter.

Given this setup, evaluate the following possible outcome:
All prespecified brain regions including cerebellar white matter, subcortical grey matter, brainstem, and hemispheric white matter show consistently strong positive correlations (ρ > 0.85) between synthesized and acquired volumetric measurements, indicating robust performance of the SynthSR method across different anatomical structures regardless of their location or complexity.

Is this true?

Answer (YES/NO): NO